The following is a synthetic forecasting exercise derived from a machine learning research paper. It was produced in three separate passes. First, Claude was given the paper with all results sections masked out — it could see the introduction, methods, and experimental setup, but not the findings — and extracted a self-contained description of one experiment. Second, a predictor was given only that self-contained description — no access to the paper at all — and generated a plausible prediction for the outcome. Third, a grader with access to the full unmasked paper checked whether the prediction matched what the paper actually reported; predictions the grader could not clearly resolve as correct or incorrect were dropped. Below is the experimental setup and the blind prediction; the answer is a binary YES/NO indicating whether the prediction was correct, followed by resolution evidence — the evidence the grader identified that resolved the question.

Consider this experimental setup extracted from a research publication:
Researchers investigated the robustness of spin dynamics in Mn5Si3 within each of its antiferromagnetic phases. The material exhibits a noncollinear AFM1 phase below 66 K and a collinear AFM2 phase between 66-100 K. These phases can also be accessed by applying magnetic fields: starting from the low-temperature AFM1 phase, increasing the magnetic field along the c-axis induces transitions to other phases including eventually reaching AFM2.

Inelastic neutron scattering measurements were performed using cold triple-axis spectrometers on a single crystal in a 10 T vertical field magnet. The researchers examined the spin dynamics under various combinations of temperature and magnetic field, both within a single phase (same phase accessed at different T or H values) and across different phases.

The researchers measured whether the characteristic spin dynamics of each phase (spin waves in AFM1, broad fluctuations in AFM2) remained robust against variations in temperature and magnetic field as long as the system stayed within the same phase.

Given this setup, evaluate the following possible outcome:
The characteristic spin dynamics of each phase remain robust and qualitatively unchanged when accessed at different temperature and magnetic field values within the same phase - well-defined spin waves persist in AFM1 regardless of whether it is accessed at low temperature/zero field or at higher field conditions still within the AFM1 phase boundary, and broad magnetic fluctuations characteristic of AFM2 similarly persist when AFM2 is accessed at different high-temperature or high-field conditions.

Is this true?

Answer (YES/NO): YES